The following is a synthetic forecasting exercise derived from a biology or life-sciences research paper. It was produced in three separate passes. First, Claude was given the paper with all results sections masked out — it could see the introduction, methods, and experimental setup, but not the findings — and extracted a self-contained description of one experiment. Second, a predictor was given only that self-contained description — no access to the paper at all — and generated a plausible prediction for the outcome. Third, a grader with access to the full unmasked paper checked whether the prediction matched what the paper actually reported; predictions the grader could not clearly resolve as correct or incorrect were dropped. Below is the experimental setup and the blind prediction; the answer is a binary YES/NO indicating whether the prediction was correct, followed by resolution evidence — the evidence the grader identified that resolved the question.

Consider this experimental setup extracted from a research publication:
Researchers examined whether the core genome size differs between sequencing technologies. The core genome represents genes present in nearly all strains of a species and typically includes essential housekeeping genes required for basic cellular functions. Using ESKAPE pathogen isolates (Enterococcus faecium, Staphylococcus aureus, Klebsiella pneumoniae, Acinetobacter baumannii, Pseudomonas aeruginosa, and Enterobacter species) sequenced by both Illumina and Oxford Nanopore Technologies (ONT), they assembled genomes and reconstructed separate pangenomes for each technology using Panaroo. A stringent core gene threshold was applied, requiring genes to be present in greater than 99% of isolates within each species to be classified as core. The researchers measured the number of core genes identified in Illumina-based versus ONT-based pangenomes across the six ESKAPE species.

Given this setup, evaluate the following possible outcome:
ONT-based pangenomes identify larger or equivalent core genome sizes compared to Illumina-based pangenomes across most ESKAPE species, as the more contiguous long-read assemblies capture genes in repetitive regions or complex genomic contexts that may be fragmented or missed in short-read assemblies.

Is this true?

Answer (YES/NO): YES